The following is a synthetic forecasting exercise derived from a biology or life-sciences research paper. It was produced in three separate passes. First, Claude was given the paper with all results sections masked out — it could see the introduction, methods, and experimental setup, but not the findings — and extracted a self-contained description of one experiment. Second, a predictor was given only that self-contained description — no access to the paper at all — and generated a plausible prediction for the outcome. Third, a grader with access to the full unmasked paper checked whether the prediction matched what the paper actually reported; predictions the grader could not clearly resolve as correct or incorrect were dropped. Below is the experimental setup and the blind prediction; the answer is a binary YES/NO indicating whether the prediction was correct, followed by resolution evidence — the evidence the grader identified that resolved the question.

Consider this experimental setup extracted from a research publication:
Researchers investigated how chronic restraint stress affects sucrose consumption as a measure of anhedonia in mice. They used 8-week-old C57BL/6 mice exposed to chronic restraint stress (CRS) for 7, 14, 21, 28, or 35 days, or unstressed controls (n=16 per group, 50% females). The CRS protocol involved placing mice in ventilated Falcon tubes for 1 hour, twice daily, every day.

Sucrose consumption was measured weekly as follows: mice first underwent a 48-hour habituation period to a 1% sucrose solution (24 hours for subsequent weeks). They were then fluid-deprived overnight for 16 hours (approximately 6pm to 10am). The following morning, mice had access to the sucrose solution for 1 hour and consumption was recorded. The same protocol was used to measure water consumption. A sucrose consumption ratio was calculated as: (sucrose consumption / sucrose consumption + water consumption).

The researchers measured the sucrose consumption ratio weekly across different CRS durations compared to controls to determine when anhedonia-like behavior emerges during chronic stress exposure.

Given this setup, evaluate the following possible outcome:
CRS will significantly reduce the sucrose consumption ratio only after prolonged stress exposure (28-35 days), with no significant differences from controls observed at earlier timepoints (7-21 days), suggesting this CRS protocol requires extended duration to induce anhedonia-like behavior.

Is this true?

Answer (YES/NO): NO